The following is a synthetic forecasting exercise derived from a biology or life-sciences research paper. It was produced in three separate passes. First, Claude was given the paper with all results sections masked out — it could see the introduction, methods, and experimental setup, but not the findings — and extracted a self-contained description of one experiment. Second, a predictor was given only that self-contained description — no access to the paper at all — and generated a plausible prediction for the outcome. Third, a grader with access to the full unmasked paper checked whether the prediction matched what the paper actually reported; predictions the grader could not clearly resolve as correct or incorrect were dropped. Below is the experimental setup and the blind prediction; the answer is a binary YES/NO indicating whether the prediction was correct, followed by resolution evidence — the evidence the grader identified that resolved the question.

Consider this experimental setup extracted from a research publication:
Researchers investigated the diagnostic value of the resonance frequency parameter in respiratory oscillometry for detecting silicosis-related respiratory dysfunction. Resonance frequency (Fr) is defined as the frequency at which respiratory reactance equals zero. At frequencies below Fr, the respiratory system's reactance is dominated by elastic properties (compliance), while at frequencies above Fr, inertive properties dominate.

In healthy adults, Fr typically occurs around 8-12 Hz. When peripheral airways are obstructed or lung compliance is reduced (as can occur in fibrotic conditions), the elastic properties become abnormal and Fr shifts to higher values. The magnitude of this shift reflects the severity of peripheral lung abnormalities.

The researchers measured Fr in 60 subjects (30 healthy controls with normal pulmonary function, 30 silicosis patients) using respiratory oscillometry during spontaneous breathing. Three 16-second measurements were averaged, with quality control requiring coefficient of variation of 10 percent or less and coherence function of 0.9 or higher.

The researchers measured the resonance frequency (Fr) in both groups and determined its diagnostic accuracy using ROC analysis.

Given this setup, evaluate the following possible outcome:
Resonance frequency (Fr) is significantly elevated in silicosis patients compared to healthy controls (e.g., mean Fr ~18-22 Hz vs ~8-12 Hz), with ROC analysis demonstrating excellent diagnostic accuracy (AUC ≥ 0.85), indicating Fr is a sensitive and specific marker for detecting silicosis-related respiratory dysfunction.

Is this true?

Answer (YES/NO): NO